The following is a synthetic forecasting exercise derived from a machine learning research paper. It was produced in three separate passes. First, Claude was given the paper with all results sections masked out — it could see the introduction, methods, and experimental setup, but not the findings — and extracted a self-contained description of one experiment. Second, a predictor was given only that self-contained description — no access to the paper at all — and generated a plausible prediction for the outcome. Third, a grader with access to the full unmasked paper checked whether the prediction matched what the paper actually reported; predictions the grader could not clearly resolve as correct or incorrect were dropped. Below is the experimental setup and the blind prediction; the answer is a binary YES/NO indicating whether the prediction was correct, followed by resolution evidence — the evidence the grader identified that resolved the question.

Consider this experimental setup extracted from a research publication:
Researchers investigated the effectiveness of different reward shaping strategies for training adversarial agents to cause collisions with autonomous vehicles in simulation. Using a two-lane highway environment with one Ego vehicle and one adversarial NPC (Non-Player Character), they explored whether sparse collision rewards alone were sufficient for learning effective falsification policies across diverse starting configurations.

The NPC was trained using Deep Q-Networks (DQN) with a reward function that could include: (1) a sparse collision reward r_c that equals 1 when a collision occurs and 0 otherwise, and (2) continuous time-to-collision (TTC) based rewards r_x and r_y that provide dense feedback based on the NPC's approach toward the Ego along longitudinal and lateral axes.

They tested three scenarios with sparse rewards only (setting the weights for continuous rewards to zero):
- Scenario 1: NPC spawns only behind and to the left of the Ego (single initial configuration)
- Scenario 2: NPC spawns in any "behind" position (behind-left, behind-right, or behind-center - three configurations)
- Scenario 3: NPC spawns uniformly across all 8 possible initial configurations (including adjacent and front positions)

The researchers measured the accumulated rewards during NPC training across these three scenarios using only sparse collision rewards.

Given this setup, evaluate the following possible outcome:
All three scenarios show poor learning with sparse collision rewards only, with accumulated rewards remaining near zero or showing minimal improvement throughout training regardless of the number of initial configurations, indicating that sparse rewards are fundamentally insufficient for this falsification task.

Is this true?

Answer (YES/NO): NO